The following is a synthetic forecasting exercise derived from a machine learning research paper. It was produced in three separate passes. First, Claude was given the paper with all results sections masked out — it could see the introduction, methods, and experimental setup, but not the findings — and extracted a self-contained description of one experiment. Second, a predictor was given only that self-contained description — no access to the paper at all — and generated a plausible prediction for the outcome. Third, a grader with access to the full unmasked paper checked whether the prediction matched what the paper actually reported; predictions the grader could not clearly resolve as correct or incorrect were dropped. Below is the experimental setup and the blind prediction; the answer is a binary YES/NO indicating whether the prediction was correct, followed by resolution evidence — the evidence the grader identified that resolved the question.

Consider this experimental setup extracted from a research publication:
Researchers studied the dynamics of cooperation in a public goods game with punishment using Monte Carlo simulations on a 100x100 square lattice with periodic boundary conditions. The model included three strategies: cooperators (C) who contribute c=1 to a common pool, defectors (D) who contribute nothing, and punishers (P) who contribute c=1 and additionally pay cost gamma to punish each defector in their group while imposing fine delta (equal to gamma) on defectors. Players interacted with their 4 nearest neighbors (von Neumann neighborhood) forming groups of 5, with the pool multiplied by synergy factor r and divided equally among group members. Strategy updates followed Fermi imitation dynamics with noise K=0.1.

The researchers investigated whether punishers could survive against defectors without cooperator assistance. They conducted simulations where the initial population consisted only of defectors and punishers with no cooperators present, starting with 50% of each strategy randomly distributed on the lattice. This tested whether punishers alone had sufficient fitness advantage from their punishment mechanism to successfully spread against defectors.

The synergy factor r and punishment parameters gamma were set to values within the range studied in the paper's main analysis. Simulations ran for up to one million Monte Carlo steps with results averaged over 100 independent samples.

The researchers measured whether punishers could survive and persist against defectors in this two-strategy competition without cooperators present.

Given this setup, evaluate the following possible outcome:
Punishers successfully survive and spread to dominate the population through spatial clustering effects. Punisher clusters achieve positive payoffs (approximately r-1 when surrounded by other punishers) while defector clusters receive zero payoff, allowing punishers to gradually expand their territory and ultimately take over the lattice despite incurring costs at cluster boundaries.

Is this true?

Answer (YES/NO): YES